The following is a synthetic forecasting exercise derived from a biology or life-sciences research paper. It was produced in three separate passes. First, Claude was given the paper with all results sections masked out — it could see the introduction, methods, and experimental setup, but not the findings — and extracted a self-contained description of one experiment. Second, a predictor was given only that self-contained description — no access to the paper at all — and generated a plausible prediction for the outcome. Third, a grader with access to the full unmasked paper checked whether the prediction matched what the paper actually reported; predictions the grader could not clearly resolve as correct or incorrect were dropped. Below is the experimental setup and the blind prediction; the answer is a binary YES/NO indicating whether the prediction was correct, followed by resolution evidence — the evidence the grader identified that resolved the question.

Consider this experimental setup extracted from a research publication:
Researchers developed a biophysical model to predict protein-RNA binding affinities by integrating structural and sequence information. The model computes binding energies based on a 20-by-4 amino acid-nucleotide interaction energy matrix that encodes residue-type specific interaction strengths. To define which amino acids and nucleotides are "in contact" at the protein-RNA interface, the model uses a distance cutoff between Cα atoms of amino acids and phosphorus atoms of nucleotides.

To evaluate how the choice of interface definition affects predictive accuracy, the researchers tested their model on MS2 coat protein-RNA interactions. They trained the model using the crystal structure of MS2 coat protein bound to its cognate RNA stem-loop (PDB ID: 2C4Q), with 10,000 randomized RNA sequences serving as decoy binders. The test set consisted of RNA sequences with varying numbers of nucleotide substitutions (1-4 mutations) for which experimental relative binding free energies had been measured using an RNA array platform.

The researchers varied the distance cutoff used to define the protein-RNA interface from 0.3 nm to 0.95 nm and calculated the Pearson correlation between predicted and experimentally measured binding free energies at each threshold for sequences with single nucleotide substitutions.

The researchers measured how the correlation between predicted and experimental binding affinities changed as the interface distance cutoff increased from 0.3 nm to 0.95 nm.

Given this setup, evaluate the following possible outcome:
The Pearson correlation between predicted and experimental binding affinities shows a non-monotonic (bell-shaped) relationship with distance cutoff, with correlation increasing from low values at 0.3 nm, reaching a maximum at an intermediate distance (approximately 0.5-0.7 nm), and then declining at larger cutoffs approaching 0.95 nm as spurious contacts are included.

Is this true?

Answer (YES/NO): NO